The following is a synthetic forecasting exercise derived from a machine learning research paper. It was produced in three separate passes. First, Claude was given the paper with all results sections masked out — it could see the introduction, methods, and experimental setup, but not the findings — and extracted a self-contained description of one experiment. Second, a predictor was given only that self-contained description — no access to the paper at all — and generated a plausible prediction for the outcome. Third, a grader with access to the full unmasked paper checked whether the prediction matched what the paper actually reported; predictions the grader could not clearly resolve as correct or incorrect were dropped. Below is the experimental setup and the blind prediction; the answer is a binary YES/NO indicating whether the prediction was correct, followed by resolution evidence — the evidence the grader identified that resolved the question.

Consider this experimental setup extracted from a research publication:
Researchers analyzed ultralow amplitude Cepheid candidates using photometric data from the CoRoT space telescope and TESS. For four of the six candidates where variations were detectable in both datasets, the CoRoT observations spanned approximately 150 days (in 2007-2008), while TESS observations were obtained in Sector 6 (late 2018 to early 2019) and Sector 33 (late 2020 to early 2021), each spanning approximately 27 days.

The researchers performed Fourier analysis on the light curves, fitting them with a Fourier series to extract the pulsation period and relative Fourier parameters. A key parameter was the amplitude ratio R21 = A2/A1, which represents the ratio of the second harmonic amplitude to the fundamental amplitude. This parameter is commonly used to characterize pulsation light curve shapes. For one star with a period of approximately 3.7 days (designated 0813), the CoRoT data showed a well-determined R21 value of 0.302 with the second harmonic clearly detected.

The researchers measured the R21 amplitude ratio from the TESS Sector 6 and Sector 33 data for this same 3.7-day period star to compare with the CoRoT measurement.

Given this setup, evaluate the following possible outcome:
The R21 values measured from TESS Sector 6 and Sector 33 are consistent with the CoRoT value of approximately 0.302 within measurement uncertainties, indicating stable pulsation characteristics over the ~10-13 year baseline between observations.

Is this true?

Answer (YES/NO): YES